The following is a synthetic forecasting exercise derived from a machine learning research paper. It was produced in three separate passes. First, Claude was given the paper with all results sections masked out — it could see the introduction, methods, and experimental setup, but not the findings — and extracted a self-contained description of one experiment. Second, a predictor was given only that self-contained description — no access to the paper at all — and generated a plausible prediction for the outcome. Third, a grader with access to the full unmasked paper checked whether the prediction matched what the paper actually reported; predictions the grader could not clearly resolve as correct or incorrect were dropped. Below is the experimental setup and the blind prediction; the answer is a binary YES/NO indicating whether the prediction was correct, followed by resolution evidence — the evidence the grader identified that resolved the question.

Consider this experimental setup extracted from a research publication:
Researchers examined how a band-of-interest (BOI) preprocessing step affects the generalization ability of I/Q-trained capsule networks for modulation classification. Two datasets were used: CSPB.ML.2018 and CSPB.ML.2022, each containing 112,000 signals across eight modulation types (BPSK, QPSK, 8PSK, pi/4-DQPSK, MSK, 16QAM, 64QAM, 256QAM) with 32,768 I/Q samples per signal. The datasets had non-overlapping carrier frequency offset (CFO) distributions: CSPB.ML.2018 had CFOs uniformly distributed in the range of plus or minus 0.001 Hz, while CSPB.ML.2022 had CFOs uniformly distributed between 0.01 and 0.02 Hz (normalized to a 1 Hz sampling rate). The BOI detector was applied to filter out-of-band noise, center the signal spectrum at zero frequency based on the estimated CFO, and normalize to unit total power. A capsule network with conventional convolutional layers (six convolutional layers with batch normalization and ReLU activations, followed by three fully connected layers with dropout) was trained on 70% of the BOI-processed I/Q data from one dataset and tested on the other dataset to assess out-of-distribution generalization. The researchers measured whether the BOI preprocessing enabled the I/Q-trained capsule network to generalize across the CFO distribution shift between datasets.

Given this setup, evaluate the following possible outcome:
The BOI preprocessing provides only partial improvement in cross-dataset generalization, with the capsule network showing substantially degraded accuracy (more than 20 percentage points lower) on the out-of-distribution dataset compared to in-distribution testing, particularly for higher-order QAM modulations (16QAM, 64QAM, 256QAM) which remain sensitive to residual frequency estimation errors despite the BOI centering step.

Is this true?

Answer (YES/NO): NO